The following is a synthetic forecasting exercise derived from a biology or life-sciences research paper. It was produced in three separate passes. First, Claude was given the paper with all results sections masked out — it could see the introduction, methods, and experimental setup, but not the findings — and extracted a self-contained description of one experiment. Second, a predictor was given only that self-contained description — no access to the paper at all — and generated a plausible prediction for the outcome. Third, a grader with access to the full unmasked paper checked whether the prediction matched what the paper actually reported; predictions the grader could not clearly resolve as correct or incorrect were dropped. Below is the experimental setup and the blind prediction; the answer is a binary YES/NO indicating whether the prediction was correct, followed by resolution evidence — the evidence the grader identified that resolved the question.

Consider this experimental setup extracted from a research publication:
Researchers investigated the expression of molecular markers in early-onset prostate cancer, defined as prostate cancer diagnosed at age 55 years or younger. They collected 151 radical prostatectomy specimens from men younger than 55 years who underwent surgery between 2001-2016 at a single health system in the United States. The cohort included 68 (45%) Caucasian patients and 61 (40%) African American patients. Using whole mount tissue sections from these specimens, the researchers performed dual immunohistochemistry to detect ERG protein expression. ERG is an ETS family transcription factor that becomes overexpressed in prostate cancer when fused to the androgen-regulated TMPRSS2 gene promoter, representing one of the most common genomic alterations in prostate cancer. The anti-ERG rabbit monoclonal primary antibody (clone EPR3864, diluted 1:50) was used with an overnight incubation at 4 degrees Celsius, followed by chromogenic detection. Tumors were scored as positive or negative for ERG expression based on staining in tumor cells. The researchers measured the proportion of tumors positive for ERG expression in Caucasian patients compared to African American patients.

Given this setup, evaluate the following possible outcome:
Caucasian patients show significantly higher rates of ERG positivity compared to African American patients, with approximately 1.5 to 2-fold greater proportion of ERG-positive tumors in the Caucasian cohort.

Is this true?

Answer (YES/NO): YES